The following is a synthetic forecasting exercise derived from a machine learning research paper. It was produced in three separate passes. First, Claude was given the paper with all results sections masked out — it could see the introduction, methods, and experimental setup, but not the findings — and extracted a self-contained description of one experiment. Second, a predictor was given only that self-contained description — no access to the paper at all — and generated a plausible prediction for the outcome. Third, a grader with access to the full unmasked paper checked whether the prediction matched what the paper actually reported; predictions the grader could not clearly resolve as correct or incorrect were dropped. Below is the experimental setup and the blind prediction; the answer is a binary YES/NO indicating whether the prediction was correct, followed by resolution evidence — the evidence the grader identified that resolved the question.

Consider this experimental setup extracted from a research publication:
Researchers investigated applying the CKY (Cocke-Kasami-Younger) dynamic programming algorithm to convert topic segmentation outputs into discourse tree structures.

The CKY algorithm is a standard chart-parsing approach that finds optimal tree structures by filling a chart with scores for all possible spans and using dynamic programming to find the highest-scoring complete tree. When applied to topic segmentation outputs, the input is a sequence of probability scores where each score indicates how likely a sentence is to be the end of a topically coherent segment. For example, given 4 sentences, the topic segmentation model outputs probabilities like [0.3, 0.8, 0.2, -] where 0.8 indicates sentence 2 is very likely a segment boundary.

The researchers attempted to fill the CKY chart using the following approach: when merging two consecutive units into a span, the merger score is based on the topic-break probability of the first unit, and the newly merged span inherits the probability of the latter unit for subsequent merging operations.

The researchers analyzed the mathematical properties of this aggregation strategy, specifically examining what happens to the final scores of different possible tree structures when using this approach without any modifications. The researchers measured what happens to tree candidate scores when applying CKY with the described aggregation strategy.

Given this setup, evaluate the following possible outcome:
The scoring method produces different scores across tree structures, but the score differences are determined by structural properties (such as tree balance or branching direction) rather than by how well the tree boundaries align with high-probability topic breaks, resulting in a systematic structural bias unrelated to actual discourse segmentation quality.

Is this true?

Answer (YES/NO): NO